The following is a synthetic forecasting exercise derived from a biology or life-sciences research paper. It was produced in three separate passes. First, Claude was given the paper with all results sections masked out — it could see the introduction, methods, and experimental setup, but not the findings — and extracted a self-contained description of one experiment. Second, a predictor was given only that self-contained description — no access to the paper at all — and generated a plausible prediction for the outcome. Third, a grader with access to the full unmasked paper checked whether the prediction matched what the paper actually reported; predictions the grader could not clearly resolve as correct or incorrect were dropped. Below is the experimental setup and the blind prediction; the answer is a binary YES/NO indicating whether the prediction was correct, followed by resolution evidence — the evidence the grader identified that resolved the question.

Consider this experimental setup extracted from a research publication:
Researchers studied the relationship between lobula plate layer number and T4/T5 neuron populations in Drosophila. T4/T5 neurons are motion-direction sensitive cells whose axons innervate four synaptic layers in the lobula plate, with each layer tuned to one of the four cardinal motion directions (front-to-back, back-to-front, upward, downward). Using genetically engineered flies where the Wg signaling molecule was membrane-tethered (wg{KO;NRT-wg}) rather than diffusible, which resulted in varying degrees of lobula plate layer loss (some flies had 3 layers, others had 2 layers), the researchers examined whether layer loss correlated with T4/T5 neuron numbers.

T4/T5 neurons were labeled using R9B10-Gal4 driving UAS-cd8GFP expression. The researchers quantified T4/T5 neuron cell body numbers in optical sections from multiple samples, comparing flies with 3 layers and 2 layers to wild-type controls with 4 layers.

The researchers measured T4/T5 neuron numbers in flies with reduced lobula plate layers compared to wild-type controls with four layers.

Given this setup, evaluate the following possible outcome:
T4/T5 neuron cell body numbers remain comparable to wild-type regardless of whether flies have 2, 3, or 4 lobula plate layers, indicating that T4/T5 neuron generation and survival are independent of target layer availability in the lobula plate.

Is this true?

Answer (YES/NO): NO